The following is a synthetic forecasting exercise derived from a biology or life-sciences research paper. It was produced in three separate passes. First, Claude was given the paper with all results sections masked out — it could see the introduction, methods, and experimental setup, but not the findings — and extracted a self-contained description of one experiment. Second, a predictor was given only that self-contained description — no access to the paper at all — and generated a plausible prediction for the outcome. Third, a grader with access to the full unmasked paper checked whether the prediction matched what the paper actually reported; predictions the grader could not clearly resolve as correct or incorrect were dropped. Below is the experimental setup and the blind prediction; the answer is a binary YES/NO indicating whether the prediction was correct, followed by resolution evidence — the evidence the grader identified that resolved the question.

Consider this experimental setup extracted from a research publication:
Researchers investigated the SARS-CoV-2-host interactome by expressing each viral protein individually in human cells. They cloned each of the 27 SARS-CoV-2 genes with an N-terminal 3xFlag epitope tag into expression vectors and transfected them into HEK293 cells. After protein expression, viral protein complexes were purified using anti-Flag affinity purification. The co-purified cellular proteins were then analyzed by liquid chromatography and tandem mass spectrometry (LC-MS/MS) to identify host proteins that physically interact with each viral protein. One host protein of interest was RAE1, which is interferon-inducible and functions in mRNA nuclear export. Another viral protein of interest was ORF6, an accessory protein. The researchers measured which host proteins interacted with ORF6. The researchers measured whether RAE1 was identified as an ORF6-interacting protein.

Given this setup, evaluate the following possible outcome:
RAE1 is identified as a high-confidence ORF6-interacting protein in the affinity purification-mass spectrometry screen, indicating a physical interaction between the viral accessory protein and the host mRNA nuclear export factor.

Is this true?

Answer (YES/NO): YES